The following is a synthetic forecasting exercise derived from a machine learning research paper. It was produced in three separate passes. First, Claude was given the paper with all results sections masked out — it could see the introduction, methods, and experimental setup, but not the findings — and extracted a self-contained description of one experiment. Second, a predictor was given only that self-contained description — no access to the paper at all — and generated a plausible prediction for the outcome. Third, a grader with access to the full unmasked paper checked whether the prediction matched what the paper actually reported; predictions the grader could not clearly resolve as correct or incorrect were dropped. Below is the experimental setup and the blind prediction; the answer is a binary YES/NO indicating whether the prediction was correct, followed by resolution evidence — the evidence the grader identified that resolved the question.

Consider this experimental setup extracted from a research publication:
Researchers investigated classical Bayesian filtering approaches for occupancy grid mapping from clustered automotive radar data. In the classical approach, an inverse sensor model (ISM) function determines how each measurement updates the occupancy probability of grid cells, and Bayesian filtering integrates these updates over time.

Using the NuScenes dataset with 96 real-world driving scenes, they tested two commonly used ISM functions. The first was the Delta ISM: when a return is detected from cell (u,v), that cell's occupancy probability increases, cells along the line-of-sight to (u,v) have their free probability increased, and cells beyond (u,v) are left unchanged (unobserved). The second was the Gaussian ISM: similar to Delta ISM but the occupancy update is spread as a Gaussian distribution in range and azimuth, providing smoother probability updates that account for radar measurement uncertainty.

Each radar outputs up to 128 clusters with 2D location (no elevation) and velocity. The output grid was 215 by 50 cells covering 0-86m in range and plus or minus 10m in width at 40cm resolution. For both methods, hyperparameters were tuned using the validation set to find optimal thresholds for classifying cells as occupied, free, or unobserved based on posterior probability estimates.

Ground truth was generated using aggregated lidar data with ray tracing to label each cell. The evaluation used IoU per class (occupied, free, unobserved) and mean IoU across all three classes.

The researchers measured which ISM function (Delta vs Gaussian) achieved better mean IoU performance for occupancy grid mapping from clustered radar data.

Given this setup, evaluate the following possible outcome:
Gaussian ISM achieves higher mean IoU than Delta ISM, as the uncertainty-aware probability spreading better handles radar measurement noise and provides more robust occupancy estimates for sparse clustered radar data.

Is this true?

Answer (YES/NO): NO